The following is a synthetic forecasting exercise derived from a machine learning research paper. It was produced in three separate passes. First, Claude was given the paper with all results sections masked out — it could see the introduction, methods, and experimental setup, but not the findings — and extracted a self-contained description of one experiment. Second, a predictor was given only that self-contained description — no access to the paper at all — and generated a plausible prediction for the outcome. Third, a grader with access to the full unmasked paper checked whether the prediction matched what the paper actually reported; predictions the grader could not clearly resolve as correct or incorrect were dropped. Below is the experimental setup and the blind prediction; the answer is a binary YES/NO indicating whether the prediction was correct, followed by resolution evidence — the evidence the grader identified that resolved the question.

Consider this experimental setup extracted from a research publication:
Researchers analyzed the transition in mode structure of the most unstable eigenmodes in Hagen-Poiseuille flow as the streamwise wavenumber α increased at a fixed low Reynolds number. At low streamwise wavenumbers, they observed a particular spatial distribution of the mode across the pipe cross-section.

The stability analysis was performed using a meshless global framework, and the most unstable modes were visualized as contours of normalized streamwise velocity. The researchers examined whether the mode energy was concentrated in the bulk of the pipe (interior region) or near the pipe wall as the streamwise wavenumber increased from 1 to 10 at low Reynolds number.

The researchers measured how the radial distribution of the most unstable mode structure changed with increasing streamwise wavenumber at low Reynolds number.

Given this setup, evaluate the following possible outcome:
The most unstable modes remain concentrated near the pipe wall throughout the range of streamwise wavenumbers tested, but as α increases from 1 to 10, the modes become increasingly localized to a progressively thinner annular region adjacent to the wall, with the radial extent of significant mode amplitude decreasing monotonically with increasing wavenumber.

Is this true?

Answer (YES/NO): NO